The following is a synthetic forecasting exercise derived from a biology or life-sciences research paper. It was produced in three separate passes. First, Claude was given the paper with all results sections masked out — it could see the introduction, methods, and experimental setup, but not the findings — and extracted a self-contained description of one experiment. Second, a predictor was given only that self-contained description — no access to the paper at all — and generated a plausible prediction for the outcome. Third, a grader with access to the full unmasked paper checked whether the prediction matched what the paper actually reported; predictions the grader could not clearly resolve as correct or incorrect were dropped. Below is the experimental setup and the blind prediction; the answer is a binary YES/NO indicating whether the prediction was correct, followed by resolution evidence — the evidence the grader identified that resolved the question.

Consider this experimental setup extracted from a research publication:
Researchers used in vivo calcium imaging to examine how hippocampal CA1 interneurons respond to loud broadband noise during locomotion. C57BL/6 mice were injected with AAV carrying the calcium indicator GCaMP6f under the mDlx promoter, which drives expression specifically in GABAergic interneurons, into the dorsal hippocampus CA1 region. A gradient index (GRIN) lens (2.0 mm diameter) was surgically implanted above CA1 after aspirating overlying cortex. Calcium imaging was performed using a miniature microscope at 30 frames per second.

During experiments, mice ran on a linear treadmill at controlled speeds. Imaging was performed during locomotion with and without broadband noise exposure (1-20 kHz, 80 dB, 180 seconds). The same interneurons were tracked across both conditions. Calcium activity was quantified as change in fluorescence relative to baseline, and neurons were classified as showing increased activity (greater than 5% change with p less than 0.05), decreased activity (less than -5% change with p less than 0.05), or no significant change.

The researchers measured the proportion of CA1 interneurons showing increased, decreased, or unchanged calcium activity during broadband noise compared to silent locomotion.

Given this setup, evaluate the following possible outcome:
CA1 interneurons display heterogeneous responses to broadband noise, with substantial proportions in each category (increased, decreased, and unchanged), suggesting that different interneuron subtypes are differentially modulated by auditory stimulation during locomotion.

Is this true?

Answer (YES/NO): NO